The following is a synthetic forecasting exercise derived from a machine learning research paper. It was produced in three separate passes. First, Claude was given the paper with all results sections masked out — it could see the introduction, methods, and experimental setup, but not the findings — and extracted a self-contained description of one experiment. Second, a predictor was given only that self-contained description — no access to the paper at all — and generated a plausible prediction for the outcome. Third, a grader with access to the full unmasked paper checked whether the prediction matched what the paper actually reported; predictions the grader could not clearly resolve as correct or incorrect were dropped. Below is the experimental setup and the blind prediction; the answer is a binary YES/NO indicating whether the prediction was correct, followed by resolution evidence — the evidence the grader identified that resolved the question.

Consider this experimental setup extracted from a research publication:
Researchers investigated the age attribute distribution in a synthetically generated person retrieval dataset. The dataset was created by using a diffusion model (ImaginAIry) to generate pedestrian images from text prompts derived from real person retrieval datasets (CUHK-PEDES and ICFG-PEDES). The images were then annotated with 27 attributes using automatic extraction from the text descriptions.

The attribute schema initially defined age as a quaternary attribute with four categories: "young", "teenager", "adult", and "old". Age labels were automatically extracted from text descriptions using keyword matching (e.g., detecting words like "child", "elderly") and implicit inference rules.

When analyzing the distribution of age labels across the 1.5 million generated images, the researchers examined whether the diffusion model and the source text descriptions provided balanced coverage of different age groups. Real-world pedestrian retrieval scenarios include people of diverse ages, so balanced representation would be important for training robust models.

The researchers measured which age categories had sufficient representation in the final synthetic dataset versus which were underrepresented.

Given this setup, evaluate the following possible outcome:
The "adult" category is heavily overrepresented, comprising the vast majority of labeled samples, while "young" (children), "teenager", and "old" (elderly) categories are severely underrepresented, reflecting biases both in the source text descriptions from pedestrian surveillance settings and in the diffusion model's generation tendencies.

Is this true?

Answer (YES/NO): NO